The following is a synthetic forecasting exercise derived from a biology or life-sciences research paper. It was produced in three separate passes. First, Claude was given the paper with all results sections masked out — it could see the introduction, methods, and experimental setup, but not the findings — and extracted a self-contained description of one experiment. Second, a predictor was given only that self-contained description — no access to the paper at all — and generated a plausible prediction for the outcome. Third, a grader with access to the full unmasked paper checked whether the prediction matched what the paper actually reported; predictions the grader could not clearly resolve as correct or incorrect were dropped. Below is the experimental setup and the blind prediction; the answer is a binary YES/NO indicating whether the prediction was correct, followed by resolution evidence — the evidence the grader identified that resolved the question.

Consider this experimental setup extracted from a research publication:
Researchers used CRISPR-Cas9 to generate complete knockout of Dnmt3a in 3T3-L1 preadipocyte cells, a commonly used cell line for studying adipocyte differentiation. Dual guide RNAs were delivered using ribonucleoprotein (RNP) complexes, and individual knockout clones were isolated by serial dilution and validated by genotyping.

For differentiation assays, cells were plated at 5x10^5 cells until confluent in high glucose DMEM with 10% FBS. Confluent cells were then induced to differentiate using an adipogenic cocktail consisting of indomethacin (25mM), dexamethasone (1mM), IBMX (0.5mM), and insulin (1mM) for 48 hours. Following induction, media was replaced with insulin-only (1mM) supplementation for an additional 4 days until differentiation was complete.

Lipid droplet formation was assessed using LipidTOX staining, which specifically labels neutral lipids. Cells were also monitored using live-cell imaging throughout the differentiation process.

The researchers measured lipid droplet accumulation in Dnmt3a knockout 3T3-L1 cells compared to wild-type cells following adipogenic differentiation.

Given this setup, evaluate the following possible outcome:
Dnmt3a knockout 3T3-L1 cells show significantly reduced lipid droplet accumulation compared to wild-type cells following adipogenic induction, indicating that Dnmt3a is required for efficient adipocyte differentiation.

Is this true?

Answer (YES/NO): YES